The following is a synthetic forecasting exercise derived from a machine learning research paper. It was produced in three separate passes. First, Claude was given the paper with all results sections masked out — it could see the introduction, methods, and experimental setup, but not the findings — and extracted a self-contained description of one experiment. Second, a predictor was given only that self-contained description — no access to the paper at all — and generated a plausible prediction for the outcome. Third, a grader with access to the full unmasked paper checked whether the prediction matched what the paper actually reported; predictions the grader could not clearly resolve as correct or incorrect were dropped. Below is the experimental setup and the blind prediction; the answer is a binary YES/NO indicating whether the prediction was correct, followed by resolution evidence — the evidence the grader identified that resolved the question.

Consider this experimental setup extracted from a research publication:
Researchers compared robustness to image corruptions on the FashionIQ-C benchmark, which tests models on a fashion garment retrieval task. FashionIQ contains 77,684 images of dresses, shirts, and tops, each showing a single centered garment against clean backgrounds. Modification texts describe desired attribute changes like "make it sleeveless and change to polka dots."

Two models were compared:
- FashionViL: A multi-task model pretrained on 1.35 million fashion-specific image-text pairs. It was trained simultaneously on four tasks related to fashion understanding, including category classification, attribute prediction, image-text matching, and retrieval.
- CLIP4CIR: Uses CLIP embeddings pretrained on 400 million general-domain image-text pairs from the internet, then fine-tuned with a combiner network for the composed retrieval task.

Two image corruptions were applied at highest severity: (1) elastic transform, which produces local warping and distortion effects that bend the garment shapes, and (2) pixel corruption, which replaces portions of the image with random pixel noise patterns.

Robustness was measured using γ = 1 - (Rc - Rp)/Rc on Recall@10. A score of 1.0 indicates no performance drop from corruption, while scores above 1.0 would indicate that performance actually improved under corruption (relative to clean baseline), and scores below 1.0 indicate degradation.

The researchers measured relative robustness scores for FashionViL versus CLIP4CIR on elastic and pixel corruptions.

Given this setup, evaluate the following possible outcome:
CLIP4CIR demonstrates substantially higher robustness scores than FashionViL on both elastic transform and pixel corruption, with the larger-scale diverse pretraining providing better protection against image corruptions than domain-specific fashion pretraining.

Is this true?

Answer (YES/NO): NO